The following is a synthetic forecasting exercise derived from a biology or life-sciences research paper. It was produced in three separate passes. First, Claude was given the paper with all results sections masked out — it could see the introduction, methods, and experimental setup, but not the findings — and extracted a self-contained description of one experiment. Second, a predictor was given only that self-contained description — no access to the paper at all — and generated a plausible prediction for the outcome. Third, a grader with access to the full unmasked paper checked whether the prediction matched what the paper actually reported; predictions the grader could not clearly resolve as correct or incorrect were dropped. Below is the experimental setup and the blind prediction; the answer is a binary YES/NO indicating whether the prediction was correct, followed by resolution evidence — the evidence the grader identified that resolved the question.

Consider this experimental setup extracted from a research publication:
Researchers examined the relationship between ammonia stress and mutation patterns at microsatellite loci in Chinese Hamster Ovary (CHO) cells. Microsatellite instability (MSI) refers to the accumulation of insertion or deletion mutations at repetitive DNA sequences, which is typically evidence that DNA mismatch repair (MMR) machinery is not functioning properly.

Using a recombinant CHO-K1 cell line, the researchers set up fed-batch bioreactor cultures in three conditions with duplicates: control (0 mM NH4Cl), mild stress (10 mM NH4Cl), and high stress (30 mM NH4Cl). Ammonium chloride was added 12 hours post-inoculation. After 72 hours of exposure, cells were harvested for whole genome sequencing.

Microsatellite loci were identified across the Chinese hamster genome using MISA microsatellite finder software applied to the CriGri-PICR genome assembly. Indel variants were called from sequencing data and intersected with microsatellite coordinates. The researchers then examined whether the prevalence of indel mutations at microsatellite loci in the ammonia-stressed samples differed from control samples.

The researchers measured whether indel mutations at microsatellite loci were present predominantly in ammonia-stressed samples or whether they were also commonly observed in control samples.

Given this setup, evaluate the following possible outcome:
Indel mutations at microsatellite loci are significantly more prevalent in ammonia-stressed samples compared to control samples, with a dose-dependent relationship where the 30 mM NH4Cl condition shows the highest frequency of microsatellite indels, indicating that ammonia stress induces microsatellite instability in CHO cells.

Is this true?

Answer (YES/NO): NO